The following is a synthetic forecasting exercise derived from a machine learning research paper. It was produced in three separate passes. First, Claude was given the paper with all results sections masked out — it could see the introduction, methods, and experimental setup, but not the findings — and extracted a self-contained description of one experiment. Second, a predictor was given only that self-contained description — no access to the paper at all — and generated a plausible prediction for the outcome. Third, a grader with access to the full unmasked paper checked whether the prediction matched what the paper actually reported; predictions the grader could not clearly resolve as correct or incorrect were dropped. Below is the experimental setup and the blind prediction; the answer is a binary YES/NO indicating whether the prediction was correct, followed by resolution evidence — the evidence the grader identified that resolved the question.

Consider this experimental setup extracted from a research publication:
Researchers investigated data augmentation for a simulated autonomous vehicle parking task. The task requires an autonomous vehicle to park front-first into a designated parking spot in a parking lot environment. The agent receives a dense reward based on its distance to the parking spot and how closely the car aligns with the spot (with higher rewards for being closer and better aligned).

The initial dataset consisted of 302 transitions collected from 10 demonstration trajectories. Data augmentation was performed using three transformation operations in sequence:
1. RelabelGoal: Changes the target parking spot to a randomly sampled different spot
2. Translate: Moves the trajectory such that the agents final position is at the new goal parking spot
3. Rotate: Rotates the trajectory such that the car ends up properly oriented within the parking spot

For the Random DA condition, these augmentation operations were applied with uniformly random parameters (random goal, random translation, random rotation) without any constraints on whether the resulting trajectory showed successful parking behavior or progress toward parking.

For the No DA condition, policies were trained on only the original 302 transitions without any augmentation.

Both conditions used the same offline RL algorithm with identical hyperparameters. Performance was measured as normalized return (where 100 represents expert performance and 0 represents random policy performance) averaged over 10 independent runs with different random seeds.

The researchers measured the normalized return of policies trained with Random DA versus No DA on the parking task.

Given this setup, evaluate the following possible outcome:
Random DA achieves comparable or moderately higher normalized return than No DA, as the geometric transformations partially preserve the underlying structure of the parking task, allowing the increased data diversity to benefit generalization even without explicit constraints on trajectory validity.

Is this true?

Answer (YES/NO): NO